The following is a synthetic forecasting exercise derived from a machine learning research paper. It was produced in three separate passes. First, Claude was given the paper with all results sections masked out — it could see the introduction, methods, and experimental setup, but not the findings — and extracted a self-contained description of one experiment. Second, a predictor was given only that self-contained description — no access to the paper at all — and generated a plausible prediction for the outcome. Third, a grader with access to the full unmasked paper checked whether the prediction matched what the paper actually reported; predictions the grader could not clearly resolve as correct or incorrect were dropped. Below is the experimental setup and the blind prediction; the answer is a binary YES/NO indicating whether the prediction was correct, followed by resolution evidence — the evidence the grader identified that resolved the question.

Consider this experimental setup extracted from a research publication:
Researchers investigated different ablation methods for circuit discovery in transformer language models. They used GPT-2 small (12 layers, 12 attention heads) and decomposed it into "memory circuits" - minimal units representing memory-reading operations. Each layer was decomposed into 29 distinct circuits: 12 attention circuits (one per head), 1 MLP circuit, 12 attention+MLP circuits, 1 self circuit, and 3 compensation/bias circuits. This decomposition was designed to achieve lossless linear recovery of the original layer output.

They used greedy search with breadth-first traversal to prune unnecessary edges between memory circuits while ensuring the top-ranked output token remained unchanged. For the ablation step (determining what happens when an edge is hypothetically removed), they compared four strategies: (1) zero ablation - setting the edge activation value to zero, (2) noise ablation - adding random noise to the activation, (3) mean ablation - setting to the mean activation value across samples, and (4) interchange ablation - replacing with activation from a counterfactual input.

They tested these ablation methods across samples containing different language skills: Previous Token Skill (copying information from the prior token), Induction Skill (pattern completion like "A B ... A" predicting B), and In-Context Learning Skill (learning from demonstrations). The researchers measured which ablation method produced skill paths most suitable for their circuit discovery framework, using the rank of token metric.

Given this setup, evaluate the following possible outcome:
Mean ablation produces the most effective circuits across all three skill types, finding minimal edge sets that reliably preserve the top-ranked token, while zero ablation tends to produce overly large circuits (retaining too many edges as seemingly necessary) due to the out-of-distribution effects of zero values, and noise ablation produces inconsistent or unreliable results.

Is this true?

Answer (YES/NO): NO